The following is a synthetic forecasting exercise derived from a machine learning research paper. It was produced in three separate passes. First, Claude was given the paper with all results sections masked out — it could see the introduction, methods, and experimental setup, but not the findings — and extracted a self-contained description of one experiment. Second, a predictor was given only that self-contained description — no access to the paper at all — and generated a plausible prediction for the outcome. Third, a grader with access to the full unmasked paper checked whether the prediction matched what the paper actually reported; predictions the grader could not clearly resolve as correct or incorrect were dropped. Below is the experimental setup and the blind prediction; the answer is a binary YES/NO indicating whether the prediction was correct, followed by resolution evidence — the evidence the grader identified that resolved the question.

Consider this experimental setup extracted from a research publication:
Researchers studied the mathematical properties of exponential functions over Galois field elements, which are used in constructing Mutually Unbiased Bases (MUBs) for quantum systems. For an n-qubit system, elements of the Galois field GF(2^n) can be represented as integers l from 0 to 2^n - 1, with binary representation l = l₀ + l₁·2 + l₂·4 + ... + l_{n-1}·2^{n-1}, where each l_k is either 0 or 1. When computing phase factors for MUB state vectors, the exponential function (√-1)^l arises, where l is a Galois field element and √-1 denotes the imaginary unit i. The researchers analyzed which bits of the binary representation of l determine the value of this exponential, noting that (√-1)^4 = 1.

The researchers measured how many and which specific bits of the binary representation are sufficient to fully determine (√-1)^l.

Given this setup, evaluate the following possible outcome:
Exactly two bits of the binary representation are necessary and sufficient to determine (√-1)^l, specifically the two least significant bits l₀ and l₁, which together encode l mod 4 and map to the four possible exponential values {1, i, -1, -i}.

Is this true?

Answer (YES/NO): YES